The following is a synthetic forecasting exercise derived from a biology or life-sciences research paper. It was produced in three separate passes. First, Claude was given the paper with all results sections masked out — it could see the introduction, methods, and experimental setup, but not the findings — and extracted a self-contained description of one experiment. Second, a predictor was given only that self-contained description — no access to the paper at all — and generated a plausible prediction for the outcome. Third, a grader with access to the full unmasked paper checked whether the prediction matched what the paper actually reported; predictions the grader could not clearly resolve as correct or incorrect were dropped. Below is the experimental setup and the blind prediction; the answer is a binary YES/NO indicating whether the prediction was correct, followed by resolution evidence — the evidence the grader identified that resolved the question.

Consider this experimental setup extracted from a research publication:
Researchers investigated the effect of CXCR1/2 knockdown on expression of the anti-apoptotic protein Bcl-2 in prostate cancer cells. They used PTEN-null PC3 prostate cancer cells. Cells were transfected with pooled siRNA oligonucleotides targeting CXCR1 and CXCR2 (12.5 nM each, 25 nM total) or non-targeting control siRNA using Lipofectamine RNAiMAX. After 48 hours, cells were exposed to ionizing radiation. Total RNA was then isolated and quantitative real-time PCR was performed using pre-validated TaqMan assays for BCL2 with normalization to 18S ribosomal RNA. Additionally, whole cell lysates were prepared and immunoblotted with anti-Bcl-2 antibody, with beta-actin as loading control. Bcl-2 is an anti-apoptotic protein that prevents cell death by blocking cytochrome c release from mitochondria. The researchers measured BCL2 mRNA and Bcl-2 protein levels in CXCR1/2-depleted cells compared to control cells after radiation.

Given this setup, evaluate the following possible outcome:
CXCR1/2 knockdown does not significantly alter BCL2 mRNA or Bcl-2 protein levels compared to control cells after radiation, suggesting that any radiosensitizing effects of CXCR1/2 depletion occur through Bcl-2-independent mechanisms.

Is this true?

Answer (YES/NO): NO